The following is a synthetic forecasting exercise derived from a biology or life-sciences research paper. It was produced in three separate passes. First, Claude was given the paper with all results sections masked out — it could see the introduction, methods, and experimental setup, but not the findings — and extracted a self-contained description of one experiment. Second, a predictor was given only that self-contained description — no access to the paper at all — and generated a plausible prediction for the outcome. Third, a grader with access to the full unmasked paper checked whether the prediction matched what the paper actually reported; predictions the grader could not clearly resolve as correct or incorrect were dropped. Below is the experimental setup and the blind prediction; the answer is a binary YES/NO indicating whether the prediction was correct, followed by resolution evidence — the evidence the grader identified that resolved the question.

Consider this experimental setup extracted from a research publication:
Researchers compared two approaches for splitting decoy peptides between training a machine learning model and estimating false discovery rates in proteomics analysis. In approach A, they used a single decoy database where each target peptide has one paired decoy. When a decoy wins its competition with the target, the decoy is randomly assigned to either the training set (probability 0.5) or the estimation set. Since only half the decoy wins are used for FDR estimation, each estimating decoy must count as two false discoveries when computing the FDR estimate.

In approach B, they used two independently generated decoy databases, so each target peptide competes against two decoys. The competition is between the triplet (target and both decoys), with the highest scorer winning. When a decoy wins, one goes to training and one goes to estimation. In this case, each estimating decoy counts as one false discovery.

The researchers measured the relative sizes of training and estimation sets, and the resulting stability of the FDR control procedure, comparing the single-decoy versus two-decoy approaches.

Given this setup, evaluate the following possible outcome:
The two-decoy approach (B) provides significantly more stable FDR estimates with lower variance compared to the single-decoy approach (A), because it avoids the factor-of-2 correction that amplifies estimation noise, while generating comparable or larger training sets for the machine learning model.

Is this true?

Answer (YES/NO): YES